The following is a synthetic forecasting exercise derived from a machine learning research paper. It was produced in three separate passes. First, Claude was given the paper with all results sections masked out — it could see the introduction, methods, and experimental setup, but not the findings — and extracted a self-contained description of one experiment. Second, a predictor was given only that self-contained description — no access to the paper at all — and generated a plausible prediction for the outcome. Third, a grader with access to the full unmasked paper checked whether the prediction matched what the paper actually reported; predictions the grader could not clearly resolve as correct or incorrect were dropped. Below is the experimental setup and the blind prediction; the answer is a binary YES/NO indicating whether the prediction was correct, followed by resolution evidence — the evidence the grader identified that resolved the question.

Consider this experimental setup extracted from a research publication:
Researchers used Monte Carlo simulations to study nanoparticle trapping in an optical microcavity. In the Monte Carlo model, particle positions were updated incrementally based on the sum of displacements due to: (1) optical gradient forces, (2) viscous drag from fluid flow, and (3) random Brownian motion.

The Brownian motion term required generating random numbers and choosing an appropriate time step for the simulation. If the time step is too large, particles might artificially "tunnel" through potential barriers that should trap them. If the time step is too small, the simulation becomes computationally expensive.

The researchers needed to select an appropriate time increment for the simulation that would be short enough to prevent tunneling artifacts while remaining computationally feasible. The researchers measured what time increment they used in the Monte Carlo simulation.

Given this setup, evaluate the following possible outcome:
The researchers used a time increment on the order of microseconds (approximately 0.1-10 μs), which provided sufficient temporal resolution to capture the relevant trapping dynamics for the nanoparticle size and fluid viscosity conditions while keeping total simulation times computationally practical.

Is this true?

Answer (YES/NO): YES